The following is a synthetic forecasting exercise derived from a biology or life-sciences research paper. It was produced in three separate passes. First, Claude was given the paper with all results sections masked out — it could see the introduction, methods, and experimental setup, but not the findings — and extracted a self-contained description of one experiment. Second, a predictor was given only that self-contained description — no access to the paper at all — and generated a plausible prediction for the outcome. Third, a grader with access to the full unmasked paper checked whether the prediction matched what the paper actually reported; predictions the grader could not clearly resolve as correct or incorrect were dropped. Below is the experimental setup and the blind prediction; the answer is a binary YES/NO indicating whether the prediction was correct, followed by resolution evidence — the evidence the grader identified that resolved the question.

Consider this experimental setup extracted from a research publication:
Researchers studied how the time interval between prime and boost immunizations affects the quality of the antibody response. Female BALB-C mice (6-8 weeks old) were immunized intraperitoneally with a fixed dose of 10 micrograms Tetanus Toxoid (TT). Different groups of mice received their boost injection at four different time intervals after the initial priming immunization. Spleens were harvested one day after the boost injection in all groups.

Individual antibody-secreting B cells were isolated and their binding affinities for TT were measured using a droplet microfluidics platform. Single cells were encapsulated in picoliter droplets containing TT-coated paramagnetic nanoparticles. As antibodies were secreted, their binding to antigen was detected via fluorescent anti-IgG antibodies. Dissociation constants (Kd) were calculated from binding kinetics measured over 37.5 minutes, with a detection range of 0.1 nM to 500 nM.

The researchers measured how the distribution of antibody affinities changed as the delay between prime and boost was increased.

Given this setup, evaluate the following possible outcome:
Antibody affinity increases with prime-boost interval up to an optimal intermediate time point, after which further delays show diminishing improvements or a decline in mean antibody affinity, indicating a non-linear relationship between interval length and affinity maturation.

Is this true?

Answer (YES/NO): NO